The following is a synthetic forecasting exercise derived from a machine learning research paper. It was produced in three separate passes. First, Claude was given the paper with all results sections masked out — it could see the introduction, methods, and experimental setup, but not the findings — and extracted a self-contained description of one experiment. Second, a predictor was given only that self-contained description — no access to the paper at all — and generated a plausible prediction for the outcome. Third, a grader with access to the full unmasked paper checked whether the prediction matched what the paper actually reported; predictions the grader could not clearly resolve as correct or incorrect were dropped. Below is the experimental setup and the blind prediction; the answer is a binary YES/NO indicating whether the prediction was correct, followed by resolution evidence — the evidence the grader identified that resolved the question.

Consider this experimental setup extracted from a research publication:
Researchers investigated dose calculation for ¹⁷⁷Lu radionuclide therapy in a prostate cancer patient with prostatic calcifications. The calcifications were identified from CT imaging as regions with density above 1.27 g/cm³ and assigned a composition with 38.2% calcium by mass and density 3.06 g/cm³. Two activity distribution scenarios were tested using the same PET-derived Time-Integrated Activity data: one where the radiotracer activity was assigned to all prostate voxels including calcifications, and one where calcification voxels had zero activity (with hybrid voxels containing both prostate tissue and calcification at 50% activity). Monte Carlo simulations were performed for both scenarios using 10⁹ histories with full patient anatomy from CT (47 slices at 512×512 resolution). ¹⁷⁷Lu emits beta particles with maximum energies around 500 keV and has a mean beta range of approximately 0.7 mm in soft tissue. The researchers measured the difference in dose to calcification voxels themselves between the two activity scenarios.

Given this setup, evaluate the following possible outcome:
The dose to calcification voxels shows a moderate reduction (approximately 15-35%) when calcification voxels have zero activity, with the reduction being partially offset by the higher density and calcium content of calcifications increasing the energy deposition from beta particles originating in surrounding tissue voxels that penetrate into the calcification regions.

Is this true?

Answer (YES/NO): NO